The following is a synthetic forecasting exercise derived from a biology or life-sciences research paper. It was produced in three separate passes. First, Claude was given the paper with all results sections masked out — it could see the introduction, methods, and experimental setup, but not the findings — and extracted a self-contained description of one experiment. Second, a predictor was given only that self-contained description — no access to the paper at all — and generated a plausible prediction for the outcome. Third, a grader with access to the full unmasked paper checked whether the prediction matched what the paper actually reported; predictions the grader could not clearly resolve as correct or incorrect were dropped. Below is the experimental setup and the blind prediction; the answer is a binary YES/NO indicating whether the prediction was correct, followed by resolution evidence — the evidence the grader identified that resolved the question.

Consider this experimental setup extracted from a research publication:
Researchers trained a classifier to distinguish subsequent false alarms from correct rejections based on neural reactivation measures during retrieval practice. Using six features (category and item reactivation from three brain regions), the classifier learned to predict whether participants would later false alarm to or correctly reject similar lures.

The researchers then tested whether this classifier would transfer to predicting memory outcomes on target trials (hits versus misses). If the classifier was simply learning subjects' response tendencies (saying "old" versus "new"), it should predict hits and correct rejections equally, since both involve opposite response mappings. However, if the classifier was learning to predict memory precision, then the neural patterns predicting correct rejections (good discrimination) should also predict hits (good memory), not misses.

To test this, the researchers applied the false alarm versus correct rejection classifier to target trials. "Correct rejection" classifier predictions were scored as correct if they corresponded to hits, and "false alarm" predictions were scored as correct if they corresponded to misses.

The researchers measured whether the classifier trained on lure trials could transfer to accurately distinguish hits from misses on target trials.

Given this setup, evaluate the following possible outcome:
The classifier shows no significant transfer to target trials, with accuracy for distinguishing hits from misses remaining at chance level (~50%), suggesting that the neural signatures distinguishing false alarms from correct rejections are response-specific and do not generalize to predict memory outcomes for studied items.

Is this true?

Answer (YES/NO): NO